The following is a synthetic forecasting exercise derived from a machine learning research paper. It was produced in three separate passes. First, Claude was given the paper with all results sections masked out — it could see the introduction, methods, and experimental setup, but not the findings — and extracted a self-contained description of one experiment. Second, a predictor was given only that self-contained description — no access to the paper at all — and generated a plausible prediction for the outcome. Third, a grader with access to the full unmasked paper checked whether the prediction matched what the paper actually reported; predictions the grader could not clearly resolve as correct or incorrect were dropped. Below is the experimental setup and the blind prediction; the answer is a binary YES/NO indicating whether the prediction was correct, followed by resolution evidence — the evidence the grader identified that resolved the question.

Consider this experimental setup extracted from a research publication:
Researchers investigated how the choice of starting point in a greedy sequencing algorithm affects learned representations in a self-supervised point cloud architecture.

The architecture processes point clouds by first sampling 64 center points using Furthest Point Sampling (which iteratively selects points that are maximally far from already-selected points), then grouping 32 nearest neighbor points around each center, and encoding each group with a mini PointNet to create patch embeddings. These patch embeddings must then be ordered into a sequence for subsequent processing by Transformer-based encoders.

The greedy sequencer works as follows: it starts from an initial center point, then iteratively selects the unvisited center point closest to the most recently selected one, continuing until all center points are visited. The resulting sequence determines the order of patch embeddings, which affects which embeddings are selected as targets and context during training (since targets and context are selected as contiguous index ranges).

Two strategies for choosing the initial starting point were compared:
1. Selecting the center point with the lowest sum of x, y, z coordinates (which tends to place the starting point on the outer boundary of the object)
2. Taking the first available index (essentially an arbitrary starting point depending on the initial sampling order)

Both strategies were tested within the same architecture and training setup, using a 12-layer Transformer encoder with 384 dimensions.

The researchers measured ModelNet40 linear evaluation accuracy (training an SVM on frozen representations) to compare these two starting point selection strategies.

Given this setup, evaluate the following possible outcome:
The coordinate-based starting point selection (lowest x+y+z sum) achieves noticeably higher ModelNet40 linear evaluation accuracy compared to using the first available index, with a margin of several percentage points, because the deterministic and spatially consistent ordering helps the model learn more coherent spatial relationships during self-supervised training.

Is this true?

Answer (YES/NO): NO